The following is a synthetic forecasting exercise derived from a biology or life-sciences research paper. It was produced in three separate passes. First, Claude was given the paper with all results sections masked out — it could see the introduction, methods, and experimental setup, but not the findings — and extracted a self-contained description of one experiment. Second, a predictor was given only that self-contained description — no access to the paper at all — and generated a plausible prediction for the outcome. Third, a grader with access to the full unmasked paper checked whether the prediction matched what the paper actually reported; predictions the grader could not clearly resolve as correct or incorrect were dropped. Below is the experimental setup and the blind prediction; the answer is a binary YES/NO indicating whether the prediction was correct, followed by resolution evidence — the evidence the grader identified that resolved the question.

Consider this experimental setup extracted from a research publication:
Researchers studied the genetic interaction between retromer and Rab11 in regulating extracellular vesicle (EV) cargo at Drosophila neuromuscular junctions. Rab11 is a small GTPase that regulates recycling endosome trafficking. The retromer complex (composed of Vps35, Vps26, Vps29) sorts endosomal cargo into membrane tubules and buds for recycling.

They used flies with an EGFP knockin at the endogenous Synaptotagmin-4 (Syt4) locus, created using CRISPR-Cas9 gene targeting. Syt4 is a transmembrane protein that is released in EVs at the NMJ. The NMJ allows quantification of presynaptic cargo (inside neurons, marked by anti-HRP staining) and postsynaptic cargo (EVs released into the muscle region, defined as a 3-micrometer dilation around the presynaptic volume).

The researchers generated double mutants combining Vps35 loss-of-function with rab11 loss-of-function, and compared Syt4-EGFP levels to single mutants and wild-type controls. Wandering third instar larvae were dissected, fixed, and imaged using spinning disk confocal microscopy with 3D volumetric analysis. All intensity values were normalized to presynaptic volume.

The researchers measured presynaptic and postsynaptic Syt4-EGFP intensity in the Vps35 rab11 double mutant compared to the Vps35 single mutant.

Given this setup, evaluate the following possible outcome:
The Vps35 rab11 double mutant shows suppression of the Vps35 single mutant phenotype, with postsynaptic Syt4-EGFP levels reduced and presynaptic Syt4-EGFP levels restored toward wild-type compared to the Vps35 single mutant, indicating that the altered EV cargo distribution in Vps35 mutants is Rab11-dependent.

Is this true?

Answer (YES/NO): YES